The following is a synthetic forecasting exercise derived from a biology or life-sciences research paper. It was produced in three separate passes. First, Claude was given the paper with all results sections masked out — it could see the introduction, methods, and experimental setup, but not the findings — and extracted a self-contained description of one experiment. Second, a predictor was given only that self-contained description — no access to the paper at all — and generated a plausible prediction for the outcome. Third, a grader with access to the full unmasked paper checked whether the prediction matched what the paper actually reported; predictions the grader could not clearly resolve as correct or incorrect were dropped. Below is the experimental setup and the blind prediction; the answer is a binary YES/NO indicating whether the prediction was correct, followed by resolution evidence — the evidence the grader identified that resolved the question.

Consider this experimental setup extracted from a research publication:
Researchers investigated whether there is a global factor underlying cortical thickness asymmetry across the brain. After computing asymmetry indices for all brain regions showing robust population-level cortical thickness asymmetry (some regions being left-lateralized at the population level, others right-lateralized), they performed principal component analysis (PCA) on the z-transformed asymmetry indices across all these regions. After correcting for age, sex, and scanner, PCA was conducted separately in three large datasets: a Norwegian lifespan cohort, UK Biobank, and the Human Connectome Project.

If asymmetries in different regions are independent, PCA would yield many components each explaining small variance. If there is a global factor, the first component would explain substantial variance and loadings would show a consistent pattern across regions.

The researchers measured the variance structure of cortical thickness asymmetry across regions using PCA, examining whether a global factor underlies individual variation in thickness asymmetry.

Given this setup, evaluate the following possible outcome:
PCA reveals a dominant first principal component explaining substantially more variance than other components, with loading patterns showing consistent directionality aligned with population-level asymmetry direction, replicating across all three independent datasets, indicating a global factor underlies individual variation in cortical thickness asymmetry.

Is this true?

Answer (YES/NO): NO